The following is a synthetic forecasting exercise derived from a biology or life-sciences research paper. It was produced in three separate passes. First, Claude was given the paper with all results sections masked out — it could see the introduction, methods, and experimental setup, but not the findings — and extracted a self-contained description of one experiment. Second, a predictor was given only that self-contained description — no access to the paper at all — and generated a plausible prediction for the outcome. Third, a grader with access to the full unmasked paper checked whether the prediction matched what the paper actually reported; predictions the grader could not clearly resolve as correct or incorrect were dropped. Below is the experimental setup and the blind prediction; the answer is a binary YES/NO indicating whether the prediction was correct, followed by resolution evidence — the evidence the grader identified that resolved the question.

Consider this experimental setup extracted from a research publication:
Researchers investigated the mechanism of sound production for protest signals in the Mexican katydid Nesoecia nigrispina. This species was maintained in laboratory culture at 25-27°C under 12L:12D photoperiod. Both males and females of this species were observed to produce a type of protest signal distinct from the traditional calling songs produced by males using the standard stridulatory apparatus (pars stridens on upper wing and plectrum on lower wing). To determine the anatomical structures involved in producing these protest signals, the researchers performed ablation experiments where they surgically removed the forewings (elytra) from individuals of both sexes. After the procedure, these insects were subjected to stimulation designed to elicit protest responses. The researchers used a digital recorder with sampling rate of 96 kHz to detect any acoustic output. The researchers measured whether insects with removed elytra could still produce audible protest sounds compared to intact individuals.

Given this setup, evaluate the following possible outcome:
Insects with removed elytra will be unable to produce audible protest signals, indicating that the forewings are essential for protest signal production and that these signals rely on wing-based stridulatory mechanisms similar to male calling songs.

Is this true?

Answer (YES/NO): NO